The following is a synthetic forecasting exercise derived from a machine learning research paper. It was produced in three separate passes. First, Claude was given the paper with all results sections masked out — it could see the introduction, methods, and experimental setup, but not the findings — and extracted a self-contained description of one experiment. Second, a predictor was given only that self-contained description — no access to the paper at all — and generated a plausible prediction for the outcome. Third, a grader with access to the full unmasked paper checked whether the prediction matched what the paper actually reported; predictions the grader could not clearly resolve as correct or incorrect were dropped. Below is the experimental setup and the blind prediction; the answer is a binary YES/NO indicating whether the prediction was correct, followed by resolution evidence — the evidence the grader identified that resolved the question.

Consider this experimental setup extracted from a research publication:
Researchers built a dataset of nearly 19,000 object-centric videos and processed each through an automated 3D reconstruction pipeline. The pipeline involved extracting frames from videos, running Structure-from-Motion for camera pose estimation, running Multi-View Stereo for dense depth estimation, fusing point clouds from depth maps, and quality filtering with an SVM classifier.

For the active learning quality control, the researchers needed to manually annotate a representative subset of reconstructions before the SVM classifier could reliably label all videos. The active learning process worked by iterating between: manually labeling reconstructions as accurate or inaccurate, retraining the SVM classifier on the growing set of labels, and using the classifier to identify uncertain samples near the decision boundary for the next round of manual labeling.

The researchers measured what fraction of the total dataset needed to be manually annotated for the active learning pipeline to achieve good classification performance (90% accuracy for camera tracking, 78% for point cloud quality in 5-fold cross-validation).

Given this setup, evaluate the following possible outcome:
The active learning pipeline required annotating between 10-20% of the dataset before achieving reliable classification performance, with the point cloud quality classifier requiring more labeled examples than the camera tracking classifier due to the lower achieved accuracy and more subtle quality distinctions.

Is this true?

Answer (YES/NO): NO